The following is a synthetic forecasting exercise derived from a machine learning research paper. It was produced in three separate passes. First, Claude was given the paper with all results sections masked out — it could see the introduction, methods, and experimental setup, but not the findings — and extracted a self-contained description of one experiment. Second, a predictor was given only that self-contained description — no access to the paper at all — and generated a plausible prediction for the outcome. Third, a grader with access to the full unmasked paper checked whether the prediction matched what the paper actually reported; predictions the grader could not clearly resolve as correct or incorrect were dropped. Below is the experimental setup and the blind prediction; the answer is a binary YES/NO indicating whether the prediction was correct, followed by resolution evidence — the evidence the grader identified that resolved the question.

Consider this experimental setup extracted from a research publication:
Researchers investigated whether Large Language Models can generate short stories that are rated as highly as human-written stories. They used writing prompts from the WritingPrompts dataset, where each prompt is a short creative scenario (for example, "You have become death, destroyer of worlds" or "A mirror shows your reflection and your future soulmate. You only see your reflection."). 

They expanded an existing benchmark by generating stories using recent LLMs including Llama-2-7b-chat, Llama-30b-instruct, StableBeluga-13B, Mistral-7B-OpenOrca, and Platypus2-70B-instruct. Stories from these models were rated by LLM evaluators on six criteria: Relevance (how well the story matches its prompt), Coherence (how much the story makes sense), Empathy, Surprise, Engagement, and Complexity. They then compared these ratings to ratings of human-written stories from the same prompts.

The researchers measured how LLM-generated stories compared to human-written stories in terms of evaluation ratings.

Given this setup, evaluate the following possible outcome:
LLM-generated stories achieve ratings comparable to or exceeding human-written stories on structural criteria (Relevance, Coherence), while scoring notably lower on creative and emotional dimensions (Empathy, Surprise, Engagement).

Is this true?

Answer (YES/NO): NO